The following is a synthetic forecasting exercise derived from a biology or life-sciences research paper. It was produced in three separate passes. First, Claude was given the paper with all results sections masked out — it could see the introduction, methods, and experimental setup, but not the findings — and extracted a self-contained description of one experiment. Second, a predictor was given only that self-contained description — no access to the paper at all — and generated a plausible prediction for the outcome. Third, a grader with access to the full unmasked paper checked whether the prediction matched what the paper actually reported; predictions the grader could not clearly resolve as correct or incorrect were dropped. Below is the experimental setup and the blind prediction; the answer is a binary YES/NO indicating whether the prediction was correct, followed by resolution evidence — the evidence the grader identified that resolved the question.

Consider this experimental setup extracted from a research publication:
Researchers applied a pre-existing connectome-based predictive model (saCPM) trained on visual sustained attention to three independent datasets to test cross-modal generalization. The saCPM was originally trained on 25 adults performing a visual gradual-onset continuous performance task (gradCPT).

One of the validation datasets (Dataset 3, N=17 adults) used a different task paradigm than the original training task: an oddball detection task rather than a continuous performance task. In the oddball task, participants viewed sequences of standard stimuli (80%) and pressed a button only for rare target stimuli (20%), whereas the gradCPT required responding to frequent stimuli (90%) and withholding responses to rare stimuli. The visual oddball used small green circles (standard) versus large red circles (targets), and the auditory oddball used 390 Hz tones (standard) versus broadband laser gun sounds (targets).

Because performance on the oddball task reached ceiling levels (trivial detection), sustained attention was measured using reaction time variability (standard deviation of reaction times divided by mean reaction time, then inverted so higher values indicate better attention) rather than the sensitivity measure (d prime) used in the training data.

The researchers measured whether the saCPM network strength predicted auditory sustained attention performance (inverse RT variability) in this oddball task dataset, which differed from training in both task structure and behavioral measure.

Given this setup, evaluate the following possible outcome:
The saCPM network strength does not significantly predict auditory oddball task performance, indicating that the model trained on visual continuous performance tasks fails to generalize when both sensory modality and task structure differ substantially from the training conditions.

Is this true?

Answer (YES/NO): NO